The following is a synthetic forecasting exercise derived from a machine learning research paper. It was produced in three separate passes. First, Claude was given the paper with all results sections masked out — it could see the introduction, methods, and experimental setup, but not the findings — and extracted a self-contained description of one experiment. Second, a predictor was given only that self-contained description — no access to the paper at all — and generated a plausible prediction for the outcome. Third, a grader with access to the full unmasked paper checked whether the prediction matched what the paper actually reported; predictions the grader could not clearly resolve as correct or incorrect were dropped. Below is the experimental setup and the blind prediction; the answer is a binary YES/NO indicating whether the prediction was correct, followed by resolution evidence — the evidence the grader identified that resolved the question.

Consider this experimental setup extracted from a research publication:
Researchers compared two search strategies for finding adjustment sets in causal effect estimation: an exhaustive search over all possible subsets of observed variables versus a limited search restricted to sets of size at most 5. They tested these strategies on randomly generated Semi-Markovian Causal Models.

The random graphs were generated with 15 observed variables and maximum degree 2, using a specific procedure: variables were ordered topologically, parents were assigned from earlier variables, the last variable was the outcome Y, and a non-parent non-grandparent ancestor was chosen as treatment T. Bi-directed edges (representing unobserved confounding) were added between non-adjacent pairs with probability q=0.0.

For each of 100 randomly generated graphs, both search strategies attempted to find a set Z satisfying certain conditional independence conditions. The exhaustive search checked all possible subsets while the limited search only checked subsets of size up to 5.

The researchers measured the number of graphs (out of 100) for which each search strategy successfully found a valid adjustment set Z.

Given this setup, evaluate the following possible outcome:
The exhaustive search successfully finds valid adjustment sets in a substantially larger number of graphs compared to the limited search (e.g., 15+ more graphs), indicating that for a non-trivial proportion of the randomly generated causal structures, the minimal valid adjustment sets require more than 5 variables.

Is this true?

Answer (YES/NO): NO